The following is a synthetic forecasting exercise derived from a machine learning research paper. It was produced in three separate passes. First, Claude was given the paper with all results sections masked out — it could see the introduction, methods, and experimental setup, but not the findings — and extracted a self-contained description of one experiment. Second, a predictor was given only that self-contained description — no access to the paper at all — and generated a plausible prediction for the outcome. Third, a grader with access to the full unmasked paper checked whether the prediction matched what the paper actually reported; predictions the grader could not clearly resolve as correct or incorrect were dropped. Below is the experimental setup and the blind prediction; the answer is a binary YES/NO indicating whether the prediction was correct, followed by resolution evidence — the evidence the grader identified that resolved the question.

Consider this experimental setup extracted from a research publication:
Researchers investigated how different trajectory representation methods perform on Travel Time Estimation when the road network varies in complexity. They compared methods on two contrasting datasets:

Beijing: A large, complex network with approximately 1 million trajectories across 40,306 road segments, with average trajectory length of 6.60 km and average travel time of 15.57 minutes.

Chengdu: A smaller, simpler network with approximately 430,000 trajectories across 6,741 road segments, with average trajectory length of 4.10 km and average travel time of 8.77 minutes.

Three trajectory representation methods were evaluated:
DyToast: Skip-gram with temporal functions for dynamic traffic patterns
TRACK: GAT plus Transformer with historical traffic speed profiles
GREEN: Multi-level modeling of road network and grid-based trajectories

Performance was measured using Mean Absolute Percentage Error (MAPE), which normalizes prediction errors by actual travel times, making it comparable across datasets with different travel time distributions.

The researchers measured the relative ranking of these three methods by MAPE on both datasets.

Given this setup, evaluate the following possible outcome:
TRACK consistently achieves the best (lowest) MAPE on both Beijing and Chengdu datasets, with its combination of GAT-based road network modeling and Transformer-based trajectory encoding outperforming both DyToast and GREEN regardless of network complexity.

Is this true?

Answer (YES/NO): YES